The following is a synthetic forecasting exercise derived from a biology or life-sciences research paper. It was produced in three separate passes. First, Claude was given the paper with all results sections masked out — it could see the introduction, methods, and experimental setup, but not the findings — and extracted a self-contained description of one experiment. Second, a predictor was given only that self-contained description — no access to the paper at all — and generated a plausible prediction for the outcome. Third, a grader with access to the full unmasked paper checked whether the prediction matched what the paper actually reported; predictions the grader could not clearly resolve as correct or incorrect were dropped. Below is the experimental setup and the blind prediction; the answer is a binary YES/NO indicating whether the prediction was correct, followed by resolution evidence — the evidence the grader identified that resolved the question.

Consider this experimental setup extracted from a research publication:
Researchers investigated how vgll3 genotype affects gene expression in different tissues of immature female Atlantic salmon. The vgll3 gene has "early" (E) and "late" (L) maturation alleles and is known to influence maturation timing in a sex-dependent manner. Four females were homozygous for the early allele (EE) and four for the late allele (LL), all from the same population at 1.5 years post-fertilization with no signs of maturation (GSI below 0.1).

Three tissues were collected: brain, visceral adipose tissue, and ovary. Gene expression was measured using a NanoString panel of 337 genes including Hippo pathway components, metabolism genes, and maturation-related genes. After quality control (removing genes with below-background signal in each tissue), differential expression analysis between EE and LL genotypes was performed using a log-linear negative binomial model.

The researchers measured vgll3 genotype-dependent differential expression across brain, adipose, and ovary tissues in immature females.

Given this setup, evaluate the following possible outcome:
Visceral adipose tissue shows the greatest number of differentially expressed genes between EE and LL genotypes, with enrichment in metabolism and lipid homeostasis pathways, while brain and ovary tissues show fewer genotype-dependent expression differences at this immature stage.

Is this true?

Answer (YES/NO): YES